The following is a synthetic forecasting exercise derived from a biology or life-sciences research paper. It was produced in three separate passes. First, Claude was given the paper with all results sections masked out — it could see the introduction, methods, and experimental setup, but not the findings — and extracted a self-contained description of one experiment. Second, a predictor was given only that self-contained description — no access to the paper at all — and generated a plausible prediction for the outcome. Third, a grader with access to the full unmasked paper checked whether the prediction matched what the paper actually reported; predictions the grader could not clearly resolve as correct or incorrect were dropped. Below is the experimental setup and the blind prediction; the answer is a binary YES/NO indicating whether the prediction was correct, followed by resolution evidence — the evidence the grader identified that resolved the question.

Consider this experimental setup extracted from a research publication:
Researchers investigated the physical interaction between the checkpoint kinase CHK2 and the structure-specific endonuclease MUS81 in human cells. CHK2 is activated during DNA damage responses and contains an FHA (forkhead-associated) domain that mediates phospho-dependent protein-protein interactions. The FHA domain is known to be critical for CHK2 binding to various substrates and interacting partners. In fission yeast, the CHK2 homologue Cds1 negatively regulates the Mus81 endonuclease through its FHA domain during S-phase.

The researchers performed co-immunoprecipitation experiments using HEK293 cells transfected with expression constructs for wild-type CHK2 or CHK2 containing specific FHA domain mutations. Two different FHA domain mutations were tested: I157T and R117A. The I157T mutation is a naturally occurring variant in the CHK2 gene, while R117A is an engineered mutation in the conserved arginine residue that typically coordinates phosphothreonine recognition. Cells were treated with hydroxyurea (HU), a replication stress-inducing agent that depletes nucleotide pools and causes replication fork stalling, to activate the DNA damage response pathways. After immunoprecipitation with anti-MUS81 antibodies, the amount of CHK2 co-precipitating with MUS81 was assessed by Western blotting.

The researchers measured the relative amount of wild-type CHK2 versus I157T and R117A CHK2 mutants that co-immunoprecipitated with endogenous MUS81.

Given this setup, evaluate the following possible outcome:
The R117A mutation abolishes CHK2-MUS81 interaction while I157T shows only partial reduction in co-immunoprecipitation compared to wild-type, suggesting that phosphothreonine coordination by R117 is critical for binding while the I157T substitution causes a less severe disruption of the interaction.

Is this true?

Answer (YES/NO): NO